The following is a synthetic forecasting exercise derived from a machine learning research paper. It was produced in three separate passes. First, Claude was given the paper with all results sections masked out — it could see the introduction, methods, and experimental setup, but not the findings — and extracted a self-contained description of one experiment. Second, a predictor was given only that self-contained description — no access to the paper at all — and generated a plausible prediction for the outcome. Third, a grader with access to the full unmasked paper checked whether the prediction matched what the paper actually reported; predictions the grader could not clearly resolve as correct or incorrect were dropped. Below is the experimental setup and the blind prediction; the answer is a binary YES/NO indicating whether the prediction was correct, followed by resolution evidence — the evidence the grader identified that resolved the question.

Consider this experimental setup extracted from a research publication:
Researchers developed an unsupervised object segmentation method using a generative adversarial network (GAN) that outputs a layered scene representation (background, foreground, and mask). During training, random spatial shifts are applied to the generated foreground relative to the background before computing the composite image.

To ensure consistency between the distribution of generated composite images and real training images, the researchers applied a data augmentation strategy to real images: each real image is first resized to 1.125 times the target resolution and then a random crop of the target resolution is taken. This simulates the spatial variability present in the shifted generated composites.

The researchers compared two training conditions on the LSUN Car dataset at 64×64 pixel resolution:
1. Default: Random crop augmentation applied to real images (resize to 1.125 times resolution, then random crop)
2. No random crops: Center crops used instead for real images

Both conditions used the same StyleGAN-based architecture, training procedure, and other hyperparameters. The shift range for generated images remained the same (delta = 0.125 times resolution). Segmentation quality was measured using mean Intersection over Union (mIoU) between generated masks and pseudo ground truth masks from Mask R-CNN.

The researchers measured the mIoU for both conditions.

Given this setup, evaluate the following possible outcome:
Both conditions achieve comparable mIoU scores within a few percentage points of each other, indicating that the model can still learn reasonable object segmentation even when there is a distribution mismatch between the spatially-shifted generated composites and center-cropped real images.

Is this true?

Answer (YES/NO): NO